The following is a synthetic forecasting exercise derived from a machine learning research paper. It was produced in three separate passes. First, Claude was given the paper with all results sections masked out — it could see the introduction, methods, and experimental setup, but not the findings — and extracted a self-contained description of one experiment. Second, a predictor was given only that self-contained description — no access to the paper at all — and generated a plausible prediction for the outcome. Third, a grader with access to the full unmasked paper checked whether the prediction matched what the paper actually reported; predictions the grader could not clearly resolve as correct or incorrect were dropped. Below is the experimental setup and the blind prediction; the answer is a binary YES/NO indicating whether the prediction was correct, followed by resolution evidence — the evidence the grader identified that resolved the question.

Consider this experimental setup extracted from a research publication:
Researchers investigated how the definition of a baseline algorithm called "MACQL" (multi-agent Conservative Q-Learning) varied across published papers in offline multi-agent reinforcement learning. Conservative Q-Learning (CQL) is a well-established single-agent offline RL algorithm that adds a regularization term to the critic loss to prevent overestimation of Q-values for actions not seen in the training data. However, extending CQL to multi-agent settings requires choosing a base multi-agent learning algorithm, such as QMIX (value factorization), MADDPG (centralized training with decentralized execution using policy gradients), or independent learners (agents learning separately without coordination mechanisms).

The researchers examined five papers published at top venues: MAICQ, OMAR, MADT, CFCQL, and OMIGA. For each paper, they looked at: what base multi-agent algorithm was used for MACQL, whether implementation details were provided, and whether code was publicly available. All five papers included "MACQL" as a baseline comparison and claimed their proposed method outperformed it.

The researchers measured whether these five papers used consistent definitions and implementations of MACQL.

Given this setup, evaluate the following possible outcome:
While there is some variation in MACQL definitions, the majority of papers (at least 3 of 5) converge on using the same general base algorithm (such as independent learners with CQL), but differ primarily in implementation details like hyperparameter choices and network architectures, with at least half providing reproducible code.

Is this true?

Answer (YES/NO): NO